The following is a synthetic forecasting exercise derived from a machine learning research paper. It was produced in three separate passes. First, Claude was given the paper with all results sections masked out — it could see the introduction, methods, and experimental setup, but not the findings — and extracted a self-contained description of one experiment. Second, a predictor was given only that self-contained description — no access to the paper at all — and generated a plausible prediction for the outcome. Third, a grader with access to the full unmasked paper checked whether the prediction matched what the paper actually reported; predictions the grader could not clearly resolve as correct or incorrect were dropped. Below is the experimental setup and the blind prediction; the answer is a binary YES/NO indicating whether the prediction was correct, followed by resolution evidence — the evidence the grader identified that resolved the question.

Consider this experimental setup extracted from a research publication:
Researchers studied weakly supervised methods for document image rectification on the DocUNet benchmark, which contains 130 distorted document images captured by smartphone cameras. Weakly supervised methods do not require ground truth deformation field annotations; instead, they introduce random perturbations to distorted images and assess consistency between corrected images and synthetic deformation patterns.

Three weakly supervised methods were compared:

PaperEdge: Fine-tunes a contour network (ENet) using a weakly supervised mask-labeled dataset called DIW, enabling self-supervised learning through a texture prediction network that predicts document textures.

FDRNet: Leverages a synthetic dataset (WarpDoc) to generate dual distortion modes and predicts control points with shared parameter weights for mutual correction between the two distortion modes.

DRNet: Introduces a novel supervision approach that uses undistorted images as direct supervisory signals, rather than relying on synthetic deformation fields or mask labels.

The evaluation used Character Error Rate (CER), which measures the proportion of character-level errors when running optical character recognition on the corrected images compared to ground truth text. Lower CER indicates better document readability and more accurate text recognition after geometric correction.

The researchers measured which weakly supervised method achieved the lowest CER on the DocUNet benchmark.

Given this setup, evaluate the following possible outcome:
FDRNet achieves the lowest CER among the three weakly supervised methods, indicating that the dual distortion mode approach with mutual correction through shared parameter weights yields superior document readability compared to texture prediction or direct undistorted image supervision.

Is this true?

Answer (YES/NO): NO